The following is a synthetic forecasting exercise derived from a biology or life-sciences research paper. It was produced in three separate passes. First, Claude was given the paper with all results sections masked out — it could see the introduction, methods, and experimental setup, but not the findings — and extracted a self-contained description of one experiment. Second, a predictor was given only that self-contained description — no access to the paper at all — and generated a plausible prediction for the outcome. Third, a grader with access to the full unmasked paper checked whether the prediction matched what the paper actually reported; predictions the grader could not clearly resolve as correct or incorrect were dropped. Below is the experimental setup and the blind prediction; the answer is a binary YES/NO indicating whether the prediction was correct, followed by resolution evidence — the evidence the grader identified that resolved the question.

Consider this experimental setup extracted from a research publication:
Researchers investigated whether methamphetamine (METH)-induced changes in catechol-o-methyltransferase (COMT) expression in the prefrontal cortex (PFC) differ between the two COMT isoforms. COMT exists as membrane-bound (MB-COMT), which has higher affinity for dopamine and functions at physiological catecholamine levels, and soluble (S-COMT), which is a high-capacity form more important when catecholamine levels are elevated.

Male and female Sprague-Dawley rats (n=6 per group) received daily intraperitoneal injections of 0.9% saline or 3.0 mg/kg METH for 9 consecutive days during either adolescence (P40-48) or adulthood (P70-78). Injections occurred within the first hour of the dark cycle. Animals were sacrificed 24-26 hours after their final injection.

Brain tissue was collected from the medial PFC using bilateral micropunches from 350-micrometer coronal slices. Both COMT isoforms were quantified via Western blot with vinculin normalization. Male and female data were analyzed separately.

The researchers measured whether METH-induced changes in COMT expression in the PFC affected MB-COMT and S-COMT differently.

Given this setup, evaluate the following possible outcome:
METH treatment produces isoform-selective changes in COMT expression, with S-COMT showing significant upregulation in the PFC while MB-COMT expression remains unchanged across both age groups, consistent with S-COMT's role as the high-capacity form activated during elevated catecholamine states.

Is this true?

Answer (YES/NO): NO